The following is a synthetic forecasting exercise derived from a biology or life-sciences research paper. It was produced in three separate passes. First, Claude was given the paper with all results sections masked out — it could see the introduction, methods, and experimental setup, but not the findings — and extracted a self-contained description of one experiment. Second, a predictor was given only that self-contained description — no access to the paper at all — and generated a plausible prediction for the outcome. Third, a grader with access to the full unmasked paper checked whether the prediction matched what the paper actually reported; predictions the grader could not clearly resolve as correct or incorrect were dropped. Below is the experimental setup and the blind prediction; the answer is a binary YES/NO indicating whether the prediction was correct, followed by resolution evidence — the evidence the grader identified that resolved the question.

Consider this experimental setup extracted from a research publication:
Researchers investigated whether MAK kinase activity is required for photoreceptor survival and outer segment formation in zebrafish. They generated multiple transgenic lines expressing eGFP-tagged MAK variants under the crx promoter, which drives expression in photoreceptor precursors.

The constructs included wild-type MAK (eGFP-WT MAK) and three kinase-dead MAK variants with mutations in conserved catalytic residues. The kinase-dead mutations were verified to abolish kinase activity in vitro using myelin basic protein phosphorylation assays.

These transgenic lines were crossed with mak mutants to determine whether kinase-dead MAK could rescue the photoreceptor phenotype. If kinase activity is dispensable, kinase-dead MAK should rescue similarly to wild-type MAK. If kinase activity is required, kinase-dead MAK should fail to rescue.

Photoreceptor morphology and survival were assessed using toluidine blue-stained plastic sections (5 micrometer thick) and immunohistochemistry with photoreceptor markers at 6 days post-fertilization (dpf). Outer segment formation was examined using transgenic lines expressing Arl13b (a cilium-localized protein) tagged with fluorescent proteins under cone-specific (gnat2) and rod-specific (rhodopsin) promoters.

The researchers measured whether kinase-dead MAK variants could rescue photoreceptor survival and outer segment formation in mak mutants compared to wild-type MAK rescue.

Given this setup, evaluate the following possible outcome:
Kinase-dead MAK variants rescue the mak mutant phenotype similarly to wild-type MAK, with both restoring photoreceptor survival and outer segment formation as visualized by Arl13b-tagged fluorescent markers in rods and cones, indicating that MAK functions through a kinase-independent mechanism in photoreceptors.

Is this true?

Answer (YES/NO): NO